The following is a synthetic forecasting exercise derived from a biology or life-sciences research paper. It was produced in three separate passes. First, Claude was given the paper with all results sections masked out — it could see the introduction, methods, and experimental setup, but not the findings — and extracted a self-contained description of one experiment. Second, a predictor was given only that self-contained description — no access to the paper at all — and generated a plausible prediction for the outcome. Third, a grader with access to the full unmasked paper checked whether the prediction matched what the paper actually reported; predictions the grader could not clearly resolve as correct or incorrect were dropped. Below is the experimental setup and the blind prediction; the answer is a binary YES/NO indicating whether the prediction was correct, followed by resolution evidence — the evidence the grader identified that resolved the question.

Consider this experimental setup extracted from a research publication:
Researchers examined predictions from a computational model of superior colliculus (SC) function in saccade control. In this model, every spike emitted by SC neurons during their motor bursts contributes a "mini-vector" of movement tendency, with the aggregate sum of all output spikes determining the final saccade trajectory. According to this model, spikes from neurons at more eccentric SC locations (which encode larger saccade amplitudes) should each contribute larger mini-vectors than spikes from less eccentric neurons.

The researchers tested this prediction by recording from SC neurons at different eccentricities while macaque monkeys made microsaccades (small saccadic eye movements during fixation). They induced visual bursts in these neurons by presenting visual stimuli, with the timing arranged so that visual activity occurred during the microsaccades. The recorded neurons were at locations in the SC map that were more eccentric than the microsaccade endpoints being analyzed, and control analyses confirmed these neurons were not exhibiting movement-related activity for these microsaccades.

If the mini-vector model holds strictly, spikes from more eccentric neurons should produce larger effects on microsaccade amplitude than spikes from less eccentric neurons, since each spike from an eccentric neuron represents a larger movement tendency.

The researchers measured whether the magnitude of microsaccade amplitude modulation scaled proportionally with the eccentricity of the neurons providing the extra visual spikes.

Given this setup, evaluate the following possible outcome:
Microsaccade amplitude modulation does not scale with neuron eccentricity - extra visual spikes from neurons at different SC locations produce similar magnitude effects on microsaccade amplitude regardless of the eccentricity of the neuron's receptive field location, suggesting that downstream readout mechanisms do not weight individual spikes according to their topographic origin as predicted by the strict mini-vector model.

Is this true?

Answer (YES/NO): NO